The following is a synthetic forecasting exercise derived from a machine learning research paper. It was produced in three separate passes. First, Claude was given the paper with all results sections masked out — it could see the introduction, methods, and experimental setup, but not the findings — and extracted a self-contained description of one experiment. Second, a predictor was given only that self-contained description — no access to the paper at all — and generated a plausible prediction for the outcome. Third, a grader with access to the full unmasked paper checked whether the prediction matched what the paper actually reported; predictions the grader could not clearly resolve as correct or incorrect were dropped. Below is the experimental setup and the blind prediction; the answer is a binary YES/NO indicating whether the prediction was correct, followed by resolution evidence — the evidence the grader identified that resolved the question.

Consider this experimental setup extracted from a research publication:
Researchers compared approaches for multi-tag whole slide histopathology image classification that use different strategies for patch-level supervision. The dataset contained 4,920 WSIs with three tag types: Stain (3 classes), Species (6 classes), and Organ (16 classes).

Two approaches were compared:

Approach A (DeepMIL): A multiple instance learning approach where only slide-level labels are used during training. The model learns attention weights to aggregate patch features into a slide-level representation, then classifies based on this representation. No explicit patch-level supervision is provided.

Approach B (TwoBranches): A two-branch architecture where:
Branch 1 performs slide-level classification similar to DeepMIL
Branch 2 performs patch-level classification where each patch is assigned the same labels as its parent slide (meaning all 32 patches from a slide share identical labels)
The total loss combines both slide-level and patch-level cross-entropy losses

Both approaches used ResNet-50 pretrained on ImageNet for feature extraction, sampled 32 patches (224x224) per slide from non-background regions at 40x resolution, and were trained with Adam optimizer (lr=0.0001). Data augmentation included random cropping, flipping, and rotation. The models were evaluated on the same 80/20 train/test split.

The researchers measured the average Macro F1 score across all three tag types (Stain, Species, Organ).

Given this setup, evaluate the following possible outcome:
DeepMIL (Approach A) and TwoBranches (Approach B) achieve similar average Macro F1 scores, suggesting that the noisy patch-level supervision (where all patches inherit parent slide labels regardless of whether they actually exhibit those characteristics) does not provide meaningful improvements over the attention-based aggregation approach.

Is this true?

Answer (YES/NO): YES